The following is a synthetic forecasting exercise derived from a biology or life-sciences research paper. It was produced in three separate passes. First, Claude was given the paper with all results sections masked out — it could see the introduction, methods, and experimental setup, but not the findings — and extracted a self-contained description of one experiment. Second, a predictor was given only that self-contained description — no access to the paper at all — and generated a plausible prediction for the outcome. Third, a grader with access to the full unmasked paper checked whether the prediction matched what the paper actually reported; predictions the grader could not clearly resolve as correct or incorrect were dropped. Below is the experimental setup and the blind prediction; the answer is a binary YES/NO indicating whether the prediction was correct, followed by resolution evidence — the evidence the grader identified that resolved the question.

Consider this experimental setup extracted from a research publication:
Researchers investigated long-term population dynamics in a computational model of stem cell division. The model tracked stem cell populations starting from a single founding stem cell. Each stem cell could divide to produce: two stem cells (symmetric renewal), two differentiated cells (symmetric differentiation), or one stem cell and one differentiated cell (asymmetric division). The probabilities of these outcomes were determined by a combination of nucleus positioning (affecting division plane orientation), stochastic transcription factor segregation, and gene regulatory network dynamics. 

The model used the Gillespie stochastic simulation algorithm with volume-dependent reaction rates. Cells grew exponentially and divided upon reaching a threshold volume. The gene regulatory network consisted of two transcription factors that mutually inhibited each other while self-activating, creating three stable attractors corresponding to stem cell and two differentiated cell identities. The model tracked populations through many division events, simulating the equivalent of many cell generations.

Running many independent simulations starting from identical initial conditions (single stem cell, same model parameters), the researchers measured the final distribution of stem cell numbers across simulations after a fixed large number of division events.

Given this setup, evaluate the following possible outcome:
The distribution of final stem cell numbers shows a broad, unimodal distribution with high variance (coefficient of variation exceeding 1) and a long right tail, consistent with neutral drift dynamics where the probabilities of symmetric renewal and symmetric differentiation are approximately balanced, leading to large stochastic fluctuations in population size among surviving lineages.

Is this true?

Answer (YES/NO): NO